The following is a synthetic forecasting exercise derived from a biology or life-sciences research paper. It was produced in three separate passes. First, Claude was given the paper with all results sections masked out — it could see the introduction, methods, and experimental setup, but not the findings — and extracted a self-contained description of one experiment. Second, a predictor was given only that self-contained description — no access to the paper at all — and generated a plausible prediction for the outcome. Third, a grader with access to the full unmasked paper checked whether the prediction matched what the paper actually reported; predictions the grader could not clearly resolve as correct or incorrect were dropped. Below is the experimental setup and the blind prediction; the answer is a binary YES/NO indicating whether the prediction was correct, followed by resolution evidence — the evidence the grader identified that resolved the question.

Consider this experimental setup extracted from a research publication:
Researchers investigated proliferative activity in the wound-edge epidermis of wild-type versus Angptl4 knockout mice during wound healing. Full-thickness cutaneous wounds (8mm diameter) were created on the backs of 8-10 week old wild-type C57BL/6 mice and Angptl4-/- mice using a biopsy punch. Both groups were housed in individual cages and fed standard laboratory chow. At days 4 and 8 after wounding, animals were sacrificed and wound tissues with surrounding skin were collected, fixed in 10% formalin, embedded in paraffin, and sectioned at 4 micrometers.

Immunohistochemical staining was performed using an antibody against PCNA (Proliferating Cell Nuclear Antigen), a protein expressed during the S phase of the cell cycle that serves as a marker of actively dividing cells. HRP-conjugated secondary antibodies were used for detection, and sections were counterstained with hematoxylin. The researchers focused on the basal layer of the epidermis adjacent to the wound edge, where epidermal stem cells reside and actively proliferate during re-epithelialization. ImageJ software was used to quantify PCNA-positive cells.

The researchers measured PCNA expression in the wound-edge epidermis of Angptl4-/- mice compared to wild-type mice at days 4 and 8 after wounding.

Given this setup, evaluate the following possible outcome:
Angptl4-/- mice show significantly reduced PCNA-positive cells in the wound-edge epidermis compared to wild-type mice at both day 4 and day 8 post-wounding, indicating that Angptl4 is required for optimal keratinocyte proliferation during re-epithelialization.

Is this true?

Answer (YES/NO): YES